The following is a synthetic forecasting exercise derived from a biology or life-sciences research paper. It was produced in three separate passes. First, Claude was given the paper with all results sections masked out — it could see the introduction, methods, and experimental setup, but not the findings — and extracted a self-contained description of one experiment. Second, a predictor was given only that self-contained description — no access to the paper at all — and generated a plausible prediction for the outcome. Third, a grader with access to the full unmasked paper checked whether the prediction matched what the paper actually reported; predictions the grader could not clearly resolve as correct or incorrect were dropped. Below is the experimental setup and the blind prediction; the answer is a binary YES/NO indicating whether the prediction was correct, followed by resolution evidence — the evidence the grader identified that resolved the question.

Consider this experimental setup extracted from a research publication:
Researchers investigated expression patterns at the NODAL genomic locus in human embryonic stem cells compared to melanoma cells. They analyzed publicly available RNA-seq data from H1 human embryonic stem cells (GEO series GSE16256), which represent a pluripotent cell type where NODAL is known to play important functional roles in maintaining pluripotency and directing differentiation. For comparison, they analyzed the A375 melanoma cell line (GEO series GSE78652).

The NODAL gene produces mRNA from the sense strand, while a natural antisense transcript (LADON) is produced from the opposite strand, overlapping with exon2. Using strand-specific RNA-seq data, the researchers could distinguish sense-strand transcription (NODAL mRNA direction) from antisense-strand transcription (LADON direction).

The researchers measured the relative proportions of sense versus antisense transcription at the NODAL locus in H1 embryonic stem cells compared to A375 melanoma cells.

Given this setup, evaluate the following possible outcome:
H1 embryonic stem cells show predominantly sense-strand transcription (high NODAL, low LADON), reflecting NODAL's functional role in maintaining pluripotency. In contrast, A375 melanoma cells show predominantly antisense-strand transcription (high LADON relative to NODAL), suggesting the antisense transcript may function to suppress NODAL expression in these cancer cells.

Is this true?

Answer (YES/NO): NO